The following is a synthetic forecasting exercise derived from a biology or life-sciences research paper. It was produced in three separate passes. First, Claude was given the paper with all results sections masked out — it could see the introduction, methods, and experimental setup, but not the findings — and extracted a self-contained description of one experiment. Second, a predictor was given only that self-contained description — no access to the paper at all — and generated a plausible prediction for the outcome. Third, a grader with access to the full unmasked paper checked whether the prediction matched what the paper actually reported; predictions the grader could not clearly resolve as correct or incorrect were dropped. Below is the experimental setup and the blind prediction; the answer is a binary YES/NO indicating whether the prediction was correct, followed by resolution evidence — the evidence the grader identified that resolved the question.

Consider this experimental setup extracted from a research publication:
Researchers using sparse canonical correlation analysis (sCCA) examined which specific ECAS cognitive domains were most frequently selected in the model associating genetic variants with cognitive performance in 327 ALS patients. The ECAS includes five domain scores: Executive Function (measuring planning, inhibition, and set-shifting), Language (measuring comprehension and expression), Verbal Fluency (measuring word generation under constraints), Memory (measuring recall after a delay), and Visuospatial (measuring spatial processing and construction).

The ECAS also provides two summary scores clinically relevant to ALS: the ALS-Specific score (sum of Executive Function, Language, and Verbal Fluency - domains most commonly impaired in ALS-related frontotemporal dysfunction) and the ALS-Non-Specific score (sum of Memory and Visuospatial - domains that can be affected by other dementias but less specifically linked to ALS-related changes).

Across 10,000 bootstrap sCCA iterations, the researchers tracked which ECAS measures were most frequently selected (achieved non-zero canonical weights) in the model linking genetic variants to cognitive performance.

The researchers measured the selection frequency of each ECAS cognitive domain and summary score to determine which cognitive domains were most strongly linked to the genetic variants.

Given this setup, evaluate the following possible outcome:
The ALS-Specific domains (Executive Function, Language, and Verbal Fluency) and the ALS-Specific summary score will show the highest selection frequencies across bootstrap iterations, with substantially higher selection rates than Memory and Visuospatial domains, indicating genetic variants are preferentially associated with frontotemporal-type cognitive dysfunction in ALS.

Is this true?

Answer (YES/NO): NO